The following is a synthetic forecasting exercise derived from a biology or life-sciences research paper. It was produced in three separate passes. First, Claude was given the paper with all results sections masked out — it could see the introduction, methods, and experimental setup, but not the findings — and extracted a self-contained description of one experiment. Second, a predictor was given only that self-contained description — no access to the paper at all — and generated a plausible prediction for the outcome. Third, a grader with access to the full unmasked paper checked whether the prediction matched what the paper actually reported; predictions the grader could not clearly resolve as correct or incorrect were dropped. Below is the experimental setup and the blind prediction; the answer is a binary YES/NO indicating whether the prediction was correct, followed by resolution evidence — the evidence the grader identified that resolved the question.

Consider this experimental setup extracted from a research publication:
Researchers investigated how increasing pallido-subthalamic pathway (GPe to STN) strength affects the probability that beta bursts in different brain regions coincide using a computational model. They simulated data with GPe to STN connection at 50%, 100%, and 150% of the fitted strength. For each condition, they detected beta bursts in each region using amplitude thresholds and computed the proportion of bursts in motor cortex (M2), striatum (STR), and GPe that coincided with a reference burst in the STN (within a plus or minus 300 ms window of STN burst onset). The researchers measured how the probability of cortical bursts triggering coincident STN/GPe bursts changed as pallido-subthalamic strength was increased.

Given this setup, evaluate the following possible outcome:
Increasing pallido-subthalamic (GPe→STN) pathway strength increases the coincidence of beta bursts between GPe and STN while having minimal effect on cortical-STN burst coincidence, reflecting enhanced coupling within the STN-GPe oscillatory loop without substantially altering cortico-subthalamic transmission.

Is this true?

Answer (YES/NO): NO